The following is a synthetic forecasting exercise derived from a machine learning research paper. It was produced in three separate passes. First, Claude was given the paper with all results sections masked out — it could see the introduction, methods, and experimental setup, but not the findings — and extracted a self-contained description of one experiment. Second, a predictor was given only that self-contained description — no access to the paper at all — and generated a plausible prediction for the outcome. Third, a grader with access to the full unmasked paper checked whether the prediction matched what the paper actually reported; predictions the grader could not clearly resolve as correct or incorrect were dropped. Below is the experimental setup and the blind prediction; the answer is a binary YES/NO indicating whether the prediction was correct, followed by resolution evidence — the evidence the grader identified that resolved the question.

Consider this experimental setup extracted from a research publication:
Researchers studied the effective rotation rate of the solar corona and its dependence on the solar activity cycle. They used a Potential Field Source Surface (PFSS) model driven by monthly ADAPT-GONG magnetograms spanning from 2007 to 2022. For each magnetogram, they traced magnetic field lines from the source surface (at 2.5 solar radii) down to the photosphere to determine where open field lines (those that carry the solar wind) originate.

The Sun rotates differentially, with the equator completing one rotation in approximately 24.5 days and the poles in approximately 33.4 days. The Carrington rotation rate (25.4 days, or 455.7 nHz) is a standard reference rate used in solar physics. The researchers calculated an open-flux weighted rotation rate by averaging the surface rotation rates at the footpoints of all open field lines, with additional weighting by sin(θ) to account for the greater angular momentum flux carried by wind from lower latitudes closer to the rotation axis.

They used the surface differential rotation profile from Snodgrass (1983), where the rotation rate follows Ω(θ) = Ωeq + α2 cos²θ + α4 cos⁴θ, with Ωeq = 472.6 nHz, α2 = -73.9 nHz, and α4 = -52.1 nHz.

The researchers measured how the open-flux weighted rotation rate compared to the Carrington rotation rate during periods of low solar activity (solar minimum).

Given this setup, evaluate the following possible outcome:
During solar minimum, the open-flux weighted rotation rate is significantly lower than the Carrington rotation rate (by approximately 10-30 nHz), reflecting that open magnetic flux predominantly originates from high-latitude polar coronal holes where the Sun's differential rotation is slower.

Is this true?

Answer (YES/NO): NO